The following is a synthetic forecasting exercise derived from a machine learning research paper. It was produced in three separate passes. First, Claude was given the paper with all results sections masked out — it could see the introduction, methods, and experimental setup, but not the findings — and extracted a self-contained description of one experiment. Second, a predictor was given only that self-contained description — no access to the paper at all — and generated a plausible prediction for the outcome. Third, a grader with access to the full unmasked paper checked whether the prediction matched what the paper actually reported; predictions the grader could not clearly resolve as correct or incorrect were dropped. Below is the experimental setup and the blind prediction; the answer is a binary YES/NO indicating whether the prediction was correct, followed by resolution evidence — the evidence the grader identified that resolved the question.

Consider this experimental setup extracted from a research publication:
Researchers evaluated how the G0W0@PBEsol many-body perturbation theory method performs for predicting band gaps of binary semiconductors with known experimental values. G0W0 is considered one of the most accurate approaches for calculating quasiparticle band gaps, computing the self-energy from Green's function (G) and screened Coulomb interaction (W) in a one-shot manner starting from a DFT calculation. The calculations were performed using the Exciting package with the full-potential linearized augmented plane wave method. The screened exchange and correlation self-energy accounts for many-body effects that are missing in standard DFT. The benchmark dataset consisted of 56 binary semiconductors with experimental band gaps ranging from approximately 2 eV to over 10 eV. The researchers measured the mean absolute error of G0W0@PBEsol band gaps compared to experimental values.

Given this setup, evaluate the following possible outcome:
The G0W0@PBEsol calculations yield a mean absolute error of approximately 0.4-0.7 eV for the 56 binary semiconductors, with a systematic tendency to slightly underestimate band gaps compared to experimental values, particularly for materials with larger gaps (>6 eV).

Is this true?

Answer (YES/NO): NO